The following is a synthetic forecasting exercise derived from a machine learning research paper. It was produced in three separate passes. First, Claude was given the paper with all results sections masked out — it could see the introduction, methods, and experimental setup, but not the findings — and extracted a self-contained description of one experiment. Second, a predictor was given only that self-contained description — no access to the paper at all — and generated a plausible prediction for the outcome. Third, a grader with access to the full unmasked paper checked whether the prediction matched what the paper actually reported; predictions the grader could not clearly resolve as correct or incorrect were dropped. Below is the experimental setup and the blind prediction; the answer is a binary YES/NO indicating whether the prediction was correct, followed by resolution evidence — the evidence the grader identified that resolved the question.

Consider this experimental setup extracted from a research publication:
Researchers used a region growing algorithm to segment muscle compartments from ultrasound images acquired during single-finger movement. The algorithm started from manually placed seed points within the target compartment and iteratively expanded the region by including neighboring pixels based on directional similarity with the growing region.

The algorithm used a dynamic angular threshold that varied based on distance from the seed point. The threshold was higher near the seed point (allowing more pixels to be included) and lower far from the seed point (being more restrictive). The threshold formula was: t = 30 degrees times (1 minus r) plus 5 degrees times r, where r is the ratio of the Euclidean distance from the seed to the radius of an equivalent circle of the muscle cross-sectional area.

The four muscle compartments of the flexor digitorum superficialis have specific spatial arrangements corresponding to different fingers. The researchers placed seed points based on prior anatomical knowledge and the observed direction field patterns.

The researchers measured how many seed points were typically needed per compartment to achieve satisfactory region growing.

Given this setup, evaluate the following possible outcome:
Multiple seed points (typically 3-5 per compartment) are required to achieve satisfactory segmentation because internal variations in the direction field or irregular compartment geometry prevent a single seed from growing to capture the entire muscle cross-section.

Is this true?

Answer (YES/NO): NO